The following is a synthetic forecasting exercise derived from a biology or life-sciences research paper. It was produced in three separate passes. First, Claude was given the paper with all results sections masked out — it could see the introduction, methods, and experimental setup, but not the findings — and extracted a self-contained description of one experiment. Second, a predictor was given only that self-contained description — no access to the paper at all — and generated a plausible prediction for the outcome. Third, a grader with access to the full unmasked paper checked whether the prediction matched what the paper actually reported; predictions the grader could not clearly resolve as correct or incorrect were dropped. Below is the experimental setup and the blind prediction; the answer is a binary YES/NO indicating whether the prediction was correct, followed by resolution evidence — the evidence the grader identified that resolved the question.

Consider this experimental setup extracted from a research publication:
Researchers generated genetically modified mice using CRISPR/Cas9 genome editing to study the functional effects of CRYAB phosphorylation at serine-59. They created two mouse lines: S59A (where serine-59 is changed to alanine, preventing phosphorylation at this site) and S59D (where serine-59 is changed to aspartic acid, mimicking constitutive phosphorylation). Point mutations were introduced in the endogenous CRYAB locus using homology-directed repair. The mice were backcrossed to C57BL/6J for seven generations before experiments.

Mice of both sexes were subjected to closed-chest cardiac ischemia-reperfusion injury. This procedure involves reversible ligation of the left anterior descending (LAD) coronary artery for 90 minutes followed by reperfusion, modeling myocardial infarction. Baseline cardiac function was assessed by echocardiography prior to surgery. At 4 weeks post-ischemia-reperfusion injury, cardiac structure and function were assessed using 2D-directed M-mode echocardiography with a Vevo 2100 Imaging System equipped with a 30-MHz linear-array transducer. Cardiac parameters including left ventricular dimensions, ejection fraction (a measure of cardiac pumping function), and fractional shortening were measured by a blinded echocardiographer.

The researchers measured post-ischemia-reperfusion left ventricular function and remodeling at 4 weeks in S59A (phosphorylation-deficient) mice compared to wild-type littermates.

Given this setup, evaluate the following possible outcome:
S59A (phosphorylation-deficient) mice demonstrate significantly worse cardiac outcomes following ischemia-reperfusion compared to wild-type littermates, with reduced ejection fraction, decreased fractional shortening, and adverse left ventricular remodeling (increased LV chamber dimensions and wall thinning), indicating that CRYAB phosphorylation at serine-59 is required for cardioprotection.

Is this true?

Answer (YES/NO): NO